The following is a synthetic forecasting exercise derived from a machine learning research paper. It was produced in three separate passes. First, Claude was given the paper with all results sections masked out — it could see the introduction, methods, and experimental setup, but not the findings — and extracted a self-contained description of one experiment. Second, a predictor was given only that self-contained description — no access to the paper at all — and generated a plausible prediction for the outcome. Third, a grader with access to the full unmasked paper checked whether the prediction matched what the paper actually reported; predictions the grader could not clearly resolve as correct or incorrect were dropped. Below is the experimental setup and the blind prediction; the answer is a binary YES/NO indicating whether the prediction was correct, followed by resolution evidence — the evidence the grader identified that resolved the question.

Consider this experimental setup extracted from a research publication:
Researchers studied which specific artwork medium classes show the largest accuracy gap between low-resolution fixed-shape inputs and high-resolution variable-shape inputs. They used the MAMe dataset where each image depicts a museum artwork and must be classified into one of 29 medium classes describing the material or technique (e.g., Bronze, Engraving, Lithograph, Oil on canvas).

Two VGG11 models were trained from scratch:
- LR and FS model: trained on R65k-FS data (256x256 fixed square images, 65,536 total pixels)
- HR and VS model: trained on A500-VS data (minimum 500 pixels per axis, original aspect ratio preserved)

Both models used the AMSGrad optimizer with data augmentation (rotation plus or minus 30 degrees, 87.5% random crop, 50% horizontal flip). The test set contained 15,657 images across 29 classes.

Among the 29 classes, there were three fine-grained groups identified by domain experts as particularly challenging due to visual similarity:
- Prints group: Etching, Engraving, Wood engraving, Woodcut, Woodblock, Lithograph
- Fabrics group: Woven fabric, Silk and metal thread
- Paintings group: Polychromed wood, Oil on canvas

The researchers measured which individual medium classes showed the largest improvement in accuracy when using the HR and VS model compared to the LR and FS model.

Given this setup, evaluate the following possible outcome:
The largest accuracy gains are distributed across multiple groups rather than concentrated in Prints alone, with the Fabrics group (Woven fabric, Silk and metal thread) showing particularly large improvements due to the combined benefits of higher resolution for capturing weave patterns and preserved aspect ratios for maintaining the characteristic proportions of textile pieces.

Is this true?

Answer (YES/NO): NO